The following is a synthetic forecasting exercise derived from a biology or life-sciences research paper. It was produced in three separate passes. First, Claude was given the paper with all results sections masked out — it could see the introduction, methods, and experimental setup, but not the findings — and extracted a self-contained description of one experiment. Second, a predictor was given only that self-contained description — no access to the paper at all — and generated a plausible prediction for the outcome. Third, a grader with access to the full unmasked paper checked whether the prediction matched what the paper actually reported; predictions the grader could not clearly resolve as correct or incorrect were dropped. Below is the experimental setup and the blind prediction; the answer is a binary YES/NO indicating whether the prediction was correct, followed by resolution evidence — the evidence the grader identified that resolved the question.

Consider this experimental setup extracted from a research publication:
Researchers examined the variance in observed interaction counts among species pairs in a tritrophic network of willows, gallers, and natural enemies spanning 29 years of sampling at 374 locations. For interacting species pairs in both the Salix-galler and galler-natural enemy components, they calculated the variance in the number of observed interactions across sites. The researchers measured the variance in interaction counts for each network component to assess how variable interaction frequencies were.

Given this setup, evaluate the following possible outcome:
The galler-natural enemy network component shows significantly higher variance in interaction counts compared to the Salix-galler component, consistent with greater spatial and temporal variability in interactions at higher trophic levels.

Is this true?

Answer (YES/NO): NO